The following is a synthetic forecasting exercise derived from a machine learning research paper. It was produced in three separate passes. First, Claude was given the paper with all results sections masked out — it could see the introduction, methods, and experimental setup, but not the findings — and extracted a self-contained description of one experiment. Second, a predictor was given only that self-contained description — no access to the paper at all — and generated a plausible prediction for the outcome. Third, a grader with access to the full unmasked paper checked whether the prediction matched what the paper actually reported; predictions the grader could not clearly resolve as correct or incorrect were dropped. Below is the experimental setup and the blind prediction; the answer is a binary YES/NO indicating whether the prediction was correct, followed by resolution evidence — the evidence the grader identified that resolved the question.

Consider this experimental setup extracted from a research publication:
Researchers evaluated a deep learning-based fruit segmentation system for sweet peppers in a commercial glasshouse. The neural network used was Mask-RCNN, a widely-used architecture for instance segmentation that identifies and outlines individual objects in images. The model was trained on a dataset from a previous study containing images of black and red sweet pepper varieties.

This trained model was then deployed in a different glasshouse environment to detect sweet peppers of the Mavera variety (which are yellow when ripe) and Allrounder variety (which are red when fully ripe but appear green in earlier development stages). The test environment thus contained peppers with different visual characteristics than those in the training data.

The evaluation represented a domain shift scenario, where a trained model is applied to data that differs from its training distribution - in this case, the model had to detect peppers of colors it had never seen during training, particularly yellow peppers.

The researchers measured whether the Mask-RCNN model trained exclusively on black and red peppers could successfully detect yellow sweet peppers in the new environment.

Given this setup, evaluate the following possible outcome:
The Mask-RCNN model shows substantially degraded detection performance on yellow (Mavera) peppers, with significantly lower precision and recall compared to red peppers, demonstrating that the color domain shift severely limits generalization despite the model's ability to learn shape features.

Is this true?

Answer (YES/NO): NO